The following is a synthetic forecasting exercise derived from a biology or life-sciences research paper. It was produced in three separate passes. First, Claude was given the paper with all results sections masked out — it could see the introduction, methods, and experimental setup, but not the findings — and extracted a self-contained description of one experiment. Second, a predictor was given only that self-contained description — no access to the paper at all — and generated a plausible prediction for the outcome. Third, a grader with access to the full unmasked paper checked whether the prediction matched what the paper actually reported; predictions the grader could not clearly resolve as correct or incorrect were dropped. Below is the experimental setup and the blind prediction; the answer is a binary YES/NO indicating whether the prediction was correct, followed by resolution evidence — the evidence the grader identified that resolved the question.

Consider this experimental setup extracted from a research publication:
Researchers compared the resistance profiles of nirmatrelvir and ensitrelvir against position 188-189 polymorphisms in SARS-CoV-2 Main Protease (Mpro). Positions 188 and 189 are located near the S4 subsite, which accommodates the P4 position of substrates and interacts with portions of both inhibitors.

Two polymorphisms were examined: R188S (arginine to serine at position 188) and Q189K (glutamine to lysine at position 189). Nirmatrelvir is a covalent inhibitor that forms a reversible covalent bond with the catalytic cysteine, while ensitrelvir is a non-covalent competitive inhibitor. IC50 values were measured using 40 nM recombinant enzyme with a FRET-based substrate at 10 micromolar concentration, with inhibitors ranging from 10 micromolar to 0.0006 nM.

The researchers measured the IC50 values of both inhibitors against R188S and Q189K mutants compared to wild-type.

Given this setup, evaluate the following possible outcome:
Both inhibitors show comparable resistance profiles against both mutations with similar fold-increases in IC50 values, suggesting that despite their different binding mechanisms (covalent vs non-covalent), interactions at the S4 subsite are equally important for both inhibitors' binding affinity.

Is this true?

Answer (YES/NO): NO